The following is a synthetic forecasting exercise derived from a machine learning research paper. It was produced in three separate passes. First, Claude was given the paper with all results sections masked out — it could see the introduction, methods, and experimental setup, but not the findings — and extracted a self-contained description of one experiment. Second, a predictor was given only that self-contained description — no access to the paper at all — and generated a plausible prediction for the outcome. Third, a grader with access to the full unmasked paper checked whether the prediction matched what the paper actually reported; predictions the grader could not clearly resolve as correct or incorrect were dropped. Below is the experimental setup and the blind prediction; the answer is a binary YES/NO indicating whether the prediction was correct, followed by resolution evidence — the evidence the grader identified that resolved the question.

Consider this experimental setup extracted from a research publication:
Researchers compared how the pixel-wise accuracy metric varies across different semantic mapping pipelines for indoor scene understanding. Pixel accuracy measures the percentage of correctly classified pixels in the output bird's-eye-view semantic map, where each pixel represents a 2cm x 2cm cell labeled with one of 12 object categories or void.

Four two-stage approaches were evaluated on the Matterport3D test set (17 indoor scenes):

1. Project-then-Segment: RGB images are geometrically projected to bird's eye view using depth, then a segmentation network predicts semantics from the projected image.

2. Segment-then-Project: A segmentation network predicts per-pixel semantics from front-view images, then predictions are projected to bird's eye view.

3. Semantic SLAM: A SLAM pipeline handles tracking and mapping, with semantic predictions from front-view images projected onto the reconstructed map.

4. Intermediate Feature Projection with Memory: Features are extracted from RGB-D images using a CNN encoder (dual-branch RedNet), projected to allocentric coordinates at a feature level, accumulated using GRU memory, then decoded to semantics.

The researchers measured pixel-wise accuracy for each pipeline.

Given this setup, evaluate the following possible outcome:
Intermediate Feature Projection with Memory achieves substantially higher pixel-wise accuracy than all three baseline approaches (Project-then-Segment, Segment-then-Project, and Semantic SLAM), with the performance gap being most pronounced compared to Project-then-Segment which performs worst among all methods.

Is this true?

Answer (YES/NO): NO